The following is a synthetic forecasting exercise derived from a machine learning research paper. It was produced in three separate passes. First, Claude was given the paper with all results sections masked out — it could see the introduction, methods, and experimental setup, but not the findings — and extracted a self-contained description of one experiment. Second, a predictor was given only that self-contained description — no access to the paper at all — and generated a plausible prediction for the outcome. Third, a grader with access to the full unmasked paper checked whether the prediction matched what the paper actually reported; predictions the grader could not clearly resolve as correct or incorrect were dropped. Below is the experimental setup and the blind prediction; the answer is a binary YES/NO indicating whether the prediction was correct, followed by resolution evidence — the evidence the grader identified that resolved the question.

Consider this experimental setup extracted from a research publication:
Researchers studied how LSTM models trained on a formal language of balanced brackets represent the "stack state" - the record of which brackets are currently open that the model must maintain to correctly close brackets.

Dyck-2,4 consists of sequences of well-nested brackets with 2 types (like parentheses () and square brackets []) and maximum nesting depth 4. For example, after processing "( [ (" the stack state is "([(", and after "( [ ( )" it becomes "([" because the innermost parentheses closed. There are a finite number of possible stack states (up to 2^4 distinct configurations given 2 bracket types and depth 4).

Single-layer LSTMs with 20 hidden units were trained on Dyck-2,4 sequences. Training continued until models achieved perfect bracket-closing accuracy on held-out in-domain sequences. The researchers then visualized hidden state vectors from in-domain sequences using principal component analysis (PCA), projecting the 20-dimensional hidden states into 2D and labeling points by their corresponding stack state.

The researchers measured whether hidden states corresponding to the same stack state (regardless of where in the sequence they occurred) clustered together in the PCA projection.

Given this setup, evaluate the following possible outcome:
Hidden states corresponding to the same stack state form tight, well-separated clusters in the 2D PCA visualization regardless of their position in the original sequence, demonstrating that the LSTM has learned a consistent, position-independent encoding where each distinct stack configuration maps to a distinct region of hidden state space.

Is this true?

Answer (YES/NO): NO